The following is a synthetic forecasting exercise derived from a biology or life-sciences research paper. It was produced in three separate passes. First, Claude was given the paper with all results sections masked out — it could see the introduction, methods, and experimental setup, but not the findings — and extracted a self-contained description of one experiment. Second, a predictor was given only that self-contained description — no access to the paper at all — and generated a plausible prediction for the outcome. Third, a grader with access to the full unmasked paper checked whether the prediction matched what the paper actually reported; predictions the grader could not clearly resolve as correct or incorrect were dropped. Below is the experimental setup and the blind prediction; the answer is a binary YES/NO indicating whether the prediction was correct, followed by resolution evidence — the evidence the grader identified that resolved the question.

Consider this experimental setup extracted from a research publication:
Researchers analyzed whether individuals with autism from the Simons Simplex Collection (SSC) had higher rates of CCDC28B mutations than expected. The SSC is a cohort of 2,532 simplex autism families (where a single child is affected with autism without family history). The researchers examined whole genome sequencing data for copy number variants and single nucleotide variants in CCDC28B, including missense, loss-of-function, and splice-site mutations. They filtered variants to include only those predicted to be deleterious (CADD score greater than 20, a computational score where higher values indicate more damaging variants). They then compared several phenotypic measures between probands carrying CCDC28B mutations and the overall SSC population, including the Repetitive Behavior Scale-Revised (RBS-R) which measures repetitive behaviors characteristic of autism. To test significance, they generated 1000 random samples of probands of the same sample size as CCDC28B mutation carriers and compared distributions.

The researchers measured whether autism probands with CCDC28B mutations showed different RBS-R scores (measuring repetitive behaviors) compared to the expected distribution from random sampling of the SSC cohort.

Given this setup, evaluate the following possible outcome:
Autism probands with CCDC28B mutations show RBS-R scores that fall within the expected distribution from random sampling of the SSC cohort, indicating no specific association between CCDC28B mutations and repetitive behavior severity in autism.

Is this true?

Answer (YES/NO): YES